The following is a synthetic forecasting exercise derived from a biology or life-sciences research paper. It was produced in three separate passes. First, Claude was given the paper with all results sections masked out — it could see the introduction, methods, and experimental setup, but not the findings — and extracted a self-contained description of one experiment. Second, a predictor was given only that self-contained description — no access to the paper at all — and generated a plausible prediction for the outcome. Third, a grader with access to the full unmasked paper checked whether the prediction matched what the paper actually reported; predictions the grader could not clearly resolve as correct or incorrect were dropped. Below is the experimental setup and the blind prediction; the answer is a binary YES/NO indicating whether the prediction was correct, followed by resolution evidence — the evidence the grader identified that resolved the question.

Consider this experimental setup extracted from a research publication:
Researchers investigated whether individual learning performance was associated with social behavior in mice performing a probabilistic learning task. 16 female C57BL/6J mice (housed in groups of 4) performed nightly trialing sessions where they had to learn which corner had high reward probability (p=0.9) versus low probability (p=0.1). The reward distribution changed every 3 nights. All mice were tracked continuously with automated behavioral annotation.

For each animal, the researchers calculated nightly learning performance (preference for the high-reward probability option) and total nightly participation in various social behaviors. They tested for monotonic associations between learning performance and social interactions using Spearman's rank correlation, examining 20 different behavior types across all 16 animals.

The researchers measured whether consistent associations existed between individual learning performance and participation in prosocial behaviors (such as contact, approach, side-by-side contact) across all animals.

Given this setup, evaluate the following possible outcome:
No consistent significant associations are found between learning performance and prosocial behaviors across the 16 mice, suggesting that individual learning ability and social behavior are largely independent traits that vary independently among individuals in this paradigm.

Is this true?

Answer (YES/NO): YES